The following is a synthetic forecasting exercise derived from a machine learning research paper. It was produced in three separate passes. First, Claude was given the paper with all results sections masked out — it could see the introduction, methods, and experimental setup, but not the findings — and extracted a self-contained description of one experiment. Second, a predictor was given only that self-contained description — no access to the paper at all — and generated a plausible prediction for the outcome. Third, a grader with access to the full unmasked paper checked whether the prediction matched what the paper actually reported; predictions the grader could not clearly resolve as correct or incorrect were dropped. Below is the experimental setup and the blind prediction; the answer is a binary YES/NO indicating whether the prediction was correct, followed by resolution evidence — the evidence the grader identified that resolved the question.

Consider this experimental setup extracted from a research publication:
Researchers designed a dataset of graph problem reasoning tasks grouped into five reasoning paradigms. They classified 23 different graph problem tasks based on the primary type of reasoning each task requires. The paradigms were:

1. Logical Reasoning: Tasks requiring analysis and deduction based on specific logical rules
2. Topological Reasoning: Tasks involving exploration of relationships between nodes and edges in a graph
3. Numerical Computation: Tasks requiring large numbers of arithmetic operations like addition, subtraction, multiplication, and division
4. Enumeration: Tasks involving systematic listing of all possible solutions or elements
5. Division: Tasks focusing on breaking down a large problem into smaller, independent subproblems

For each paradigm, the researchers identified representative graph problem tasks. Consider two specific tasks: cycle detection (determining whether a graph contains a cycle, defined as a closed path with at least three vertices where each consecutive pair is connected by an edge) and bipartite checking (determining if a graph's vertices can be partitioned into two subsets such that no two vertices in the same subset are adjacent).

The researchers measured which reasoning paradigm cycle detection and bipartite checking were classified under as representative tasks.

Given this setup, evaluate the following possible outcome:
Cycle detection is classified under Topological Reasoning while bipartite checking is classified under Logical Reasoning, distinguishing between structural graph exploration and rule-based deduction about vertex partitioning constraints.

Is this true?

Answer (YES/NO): NO